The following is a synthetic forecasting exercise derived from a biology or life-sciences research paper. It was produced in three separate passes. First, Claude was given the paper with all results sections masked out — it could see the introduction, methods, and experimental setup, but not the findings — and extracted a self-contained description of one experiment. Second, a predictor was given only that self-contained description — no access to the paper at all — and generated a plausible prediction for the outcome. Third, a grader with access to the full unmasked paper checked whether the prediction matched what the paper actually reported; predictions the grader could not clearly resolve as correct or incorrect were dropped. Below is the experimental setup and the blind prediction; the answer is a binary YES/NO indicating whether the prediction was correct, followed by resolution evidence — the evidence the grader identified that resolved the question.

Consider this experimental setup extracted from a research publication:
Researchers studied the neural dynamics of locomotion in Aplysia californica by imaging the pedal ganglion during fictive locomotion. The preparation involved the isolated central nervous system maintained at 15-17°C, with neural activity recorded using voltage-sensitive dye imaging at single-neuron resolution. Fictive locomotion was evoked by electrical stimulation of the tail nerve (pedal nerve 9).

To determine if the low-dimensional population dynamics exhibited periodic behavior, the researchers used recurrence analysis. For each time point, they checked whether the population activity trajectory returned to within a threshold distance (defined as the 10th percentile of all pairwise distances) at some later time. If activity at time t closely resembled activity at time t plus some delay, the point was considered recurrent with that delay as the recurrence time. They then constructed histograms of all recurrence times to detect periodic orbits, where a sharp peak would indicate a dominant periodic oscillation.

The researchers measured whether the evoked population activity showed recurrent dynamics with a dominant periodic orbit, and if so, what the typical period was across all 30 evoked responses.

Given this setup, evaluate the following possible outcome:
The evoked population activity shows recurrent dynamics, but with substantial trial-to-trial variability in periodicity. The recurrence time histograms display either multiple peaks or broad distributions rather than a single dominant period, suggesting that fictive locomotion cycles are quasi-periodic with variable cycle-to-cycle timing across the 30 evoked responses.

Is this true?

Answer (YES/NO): NO